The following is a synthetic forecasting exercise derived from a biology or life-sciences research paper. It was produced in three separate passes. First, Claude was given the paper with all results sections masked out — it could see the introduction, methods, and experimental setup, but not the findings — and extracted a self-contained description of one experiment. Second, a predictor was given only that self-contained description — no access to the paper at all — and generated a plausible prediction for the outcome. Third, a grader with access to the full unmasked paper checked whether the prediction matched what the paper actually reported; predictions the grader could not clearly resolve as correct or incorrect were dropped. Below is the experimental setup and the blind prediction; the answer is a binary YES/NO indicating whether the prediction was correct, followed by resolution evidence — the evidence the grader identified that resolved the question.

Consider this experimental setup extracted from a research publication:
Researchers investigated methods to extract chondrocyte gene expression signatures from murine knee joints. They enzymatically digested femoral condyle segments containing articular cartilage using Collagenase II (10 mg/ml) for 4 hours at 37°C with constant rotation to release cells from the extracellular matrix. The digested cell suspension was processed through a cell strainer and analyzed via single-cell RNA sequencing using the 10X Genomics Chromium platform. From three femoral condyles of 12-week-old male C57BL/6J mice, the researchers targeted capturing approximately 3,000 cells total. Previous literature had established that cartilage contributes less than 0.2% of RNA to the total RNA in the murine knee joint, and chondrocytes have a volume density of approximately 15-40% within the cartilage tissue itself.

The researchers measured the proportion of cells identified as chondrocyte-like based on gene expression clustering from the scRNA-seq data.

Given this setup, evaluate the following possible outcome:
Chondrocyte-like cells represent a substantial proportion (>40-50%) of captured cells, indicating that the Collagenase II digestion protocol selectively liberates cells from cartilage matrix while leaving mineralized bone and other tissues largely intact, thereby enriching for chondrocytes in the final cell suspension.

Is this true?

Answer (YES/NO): NO